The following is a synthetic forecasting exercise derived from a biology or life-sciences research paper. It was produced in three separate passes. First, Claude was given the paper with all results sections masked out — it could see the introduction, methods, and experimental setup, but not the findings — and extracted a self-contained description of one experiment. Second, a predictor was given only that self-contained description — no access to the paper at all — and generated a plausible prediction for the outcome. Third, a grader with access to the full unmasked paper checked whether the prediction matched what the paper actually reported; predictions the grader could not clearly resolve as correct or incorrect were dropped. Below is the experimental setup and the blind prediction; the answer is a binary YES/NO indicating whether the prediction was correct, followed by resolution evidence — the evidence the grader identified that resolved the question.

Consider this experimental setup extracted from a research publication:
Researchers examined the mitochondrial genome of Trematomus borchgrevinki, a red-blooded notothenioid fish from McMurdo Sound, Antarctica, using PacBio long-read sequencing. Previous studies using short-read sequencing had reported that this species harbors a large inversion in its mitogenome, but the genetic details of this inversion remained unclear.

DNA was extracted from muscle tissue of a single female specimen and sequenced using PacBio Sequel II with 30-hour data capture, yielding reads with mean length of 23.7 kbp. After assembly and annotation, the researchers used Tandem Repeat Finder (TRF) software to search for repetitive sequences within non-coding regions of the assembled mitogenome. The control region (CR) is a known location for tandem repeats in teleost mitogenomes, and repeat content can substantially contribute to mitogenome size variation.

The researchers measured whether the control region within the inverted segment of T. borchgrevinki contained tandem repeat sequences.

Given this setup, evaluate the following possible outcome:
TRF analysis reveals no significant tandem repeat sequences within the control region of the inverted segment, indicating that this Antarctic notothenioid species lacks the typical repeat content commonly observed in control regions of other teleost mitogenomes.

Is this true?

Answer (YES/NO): NO